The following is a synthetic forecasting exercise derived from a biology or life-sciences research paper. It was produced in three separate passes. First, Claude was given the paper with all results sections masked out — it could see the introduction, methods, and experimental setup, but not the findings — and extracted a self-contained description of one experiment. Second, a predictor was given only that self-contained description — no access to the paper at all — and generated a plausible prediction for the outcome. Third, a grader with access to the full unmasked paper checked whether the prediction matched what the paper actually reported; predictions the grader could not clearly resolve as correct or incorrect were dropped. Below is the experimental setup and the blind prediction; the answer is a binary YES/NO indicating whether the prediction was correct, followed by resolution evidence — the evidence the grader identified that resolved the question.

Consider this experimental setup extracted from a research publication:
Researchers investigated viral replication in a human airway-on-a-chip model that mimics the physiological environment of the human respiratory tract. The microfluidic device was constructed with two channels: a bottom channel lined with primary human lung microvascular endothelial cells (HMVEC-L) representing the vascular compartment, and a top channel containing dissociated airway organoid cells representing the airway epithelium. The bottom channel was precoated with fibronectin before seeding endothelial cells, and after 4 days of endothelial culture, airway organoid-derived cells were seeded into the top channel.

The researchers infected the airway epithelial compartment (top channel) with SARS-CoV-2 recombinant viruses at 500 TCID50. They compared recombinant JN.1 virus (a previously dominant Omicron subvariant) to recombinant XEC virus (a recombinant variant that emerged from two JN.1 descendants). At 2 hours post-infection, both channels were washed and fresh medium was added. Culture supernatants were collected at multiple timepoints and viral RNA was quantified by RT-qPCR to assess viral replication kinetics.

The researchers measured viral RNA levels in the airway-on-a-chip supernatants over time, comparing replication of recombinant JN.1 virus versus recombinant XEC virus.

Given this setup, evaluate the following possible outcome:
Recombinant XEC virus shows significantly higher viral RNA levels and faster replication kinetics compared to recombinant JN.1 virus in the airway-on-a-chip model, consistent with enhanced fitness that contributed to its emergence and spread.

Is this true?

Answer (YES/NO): NO